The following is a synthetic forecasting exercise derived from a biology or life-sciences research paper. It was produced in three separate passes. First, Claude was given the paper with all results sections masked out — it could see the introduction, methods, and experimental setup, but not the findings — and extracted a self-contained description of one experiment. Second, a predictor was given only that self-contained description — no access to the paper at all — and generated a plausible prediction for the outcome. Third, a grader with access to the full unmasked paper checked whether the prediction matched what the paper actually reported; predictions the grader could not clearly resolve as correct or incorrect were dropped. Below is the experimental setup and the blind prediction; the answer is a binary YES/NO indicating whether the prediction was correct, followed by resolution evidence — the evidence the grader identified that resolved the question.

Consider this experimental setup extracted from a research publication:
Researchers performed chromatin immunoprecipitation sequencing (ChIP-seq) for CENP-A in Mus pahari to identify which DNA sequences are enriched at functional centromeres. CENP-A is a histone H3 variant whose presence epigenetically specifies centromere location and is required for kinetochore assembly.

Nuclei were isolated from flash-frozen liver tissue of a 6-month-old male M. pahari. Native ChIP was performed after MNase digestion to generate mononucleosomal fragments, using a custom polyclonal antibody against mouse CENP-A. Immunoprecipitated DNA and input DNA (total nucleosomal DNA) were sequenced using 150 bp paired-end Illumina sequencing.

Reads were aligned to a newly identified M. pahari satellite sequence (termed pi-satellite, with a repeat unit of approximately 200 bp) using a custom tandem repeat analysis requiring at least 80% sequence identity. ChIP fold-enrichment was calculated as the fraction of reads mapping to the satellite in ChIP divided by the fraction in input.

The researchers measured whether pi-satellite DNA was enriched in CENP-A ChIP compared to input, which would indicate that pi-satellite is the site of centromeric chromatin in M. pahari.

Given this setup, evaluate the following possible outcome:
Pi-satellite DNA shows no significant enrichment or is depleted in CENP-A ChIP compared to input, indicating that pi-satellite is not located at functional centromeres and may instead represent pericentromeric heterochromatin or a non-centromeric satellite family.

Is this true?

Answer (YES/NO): NO